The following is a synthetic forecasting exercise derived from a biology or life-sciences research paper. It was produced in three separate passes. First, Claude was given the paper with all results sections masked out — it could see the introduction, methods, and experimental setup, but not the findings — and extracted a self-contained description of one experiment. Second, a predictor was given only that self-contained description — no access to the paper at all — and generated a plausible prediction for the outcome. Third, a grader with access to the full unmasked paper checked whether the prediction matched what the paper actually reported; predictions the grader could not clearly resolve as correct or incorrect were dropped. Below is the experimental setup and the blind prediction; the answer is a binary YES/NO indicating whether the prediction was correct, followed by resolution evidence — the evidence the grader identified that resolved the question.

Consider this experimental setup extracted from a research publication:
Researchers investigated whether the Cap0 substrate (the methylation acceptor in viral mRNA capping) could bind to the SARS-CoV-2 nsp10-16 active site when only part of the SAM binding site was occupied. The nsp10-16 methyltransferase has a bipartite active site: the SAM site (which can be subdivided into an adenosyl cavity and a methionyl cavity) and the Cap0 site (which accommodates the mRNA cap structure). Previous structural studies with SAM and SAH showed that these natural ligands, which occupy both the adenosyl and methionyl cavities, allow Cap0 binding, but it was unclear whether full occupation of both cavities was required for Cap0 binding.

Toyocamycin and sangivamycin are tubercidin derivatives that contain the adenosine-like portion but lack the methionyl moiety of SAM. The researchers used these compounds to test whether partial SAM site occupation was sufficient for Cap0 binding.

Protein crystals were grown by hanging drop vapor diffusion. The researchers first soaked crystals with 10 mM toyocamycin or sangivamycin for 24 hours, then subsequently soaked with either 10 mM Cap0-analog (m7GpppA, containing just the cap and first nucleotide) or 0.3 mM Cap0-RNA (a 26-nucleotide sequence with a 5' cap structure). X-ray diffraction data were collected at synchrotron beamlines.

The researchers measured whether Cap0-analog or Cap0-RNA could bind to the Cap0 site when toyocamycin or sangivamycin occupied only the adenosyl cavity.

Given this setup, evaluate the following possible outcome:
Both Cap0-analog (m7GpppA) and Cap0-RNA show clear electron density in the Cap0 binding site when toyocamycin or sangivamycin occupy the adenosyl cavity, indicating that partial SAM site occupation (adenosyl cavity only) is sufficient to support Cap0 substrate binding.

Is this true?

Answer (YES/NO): YES